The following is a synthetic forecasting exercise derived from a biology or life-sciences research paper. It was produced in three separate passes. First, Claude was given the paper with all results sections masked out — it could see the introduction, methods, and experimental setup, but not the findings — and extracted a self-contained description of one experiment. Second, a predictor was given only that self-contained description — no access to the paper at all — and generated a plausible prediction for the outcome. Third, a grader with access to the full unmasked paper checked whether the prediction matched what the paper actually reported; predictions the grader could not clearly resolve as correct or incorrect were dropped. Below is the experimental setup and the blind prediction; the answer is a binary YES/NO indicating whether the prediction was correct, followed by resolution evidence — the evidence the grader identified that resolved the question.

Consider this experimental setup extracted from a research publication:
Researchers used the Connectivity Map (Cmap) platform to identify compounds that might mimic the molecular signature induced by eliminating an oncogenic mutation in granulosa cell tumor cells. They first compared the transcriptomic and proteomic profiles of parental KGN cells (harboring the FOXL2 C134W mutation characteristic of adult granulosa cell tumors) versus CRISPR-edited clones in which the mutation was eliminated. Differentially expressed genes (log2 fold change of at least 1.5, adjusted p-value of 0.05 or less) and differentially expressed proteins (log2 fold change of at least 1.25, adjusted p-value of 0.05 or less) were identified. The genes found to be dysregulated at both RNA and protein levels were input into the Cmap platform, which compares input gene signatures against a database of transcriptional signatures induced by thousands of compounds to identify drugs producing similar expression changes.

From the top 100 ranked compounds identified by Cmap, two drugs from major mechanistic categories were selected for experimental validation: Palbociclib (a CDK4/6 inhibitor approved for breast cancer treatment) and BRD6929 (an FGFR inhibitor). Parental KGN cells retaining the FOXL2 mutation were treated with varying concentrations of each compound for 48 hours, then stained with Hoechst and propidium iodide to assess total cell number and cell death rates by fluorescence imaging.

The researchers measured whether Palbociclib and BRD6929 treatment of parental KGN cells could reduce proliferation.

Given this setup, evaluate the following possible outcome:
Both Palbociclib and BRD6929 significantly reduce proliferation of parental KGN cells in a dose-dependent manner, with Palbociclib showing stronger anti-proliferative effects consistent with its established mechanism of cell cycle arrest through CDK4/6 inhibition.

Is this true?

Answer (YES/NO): NO